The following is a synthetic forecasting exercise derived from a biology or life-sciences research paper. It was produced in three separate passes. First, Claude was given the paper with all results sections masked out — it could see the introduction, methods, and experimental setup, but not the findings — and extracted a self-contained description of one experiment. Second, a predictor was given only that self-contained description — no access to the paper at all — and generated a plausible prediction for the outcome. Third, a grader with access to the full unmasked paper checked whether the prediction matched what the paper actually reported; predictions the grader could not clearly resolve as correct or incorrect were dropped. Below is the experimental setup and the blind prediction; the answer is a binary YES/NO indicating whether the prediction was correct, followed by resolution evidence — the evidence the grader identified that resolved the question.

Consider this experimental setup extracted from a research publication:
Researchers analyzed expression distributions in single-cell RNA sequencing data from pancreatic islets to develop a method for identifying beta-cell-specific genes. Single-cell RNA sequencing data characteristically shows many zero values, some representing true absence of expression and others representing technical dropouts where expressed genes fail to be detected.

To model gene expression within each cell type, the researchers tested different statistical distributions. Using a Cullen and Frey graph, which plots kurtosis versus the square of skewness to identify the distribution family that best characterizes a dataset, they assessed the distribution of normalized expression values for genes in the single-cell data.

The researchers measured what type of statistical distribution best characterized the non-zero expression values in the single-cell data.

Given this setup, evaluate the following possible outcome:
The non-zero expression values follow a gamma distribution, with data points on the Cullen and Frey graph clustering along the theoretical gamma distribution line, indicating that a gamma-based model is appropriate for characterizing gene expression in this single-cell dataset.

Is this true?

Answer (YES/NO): NO